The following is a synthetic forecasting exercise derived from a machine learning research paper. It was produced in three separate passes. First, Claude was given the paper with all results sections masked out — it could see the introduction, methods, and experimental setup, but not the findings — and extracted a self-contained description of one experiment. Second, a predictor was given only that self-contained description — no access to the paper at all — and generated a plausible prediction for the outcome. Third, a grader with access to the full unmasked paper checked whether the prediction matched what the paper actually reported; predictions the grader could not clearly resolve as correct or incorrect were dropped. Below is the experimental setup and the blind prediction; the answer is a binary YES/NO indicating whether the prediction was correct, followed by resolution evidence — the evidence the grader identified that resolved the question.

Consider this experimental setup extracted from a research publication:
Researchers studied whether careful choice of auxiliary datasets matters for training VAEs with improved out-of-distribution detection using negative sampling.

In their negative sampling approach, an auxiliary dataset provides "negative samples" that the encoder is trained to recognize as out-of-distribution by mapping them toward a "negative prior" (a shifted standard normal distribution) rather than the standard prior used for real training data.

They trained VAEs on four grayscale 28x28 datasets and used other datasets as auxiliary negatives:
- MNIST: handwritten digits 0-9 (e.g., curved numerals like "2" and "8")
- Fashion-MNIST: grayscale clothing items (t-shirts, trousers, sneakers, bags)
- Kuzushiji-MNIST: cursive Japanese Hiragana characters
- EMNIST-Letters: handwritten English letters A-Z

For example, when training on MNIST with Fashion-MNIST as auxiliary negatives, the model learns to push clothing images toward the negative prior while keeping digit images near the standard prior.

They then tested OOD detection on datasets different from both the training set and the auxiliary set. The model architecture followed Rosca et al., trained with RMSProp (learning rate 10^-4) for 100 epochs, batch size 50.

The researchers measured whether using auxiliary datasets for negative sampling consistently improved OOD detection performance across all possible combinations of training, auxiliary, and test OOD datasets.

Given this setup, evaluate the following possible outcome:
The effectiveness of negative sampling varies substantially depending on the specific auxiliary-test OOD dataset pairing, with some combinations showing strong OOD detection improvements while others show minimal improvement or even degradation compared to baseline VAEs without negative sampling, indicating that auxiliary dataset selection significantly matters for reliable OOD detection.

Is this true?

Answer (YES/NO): YES